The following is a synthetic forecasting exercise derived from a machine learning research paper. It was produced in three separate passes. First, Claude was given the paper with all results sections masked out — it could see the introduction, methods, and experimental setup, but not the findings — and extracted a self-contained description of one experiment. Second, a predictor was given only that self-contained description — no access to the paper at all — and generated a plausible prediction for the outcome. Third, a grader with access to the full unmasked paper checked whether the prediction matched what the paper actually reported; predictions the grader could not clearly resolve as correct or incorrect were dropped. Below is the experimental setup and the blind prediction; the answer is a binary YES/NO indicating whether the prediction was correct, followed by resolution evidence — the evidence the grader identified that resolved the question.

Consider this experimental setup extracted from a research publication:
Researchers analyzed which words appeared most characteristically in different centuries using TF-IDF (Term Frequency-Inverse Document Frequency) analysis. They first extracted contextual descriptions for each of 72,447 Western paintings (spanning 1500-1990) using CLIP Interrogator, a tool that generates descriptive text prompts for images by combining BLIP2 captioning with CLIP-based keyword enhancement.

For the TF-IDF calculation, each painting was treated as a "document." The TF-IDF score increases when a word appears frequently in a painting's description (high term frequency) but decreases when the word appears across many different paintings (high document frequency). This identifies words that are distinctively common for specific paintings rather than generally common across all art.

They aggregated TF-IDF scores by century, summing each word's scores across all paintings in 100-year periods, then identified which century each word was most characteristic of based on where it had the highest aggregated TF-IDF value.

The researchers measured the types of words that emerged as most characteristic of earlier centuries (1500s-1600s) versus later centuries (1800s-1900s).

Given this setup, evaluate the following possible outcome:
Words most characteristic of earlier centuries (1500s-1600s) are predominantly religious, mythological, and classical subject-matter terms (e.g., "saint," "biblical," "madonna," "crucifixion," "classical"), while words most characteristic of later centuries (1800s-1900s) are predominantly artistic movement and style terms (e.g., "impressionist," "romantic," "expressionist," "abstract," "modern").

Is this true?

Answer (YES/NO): NO